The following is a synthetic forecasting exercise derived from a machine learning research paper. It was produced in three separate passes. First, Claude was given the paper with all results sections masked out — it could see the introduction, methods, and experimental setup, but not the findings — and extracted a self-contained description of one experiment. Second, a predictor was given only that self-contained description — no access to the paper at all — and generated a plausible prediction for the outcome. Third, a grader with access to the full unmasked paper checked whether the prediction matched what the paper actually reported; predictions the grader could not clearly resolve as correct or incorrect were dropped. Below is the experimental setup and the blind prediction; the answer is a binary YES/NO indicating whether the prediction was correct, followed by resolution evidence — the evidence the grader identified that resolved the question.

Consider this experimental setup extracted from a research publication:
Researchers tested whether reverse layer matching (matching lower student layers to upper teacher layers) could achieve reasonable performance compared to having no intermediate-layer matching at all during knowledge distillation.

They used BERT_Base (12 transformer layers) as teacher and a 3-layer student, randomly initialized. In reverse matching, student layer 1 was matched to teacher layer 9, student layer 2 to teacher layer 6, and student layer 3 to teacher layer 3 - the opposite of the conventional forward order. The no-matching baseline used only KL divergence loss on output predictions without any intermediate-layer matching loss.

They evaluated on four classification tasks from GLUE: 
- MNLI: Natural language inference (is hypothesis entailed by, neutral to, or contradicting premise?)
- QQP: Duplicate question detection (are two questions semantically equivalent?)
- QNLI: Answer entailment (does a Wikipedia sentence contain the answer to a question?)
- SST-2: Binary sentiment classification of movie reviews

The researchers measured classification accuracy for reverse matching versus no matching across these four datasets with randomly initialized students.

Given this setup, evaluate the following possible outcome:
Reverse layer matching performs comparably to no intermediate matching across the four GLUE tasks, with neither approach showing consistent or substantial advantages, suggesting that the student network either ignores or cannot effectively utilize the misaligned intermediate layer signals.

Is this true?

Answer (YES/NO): NO